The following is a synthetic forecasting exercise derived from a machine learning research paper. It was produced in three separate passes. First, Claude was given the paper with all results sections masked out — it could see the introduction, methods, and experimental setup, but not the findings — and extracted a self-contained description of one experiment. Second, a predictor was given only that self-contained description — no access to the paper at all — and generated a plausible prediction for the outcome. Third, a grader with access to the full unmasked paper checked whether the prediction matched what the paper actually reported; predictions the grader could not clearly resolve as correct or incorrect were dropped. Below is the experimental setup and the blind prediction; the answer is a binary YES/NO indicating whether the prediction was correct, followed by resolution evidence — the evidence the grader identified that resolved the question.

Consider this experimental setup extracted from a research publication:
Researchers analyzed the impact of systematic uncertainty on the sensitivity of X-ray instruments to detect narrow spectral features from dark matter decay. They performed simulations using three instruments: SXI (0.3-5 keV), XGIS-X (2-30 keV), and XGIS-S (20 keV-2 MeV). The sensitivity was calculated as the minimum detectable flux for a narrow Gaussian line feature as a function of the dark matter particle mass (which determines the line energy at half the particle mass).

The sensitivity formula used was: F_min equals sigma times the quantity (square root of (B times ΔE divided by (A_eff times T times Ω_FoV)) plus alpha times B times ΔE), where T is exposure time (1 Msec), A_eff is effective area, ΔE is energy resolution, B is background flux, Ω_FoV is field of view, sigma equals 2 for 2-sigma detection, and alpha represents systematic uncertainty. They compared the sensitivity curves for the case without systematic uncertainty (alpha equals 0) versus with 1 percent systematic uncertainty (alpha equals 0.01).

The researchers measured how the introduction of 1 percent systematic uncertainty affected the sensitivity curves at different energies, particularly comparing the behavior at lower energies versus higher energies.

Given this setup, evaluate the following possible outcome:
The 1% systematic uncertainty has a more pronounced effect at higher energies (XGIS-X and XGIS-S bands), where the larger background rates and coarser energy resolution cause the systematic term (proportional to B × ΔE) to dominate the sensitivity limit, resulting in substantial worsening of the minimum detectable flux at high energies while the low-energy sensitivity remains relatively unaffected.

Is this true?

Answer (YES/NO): NO